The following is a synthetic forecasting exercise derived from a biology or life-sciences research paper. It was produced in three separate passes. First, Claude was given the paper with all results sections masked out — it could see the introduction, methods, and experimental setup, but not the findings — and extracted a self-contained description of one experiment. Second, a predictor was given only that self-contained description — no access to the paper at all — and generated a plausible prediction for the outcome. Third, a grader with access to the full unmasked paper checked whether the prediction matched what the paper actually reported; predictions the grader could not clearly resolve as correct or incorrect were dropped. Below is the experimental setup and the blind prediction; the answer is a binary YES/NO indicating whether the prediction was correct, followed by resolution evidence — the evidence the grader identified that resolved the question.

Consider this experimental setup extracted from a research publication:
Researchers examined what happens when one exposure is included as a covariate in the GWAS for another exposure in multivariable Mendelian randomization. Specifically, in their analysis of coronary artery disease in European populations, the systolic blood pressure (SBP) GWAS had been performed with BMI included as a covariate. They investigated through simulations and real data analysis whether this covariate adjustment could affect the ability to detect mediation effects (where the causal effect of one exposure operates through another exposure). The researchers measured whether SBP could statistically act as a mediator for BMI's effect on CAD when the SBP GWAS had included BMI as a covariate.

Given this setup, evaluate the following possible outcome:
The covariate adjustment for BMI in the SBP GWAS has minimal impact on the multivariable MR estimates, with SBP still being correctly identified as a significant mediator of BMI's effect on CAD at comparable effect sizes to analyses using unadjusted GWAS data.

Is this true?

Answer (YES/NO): NO